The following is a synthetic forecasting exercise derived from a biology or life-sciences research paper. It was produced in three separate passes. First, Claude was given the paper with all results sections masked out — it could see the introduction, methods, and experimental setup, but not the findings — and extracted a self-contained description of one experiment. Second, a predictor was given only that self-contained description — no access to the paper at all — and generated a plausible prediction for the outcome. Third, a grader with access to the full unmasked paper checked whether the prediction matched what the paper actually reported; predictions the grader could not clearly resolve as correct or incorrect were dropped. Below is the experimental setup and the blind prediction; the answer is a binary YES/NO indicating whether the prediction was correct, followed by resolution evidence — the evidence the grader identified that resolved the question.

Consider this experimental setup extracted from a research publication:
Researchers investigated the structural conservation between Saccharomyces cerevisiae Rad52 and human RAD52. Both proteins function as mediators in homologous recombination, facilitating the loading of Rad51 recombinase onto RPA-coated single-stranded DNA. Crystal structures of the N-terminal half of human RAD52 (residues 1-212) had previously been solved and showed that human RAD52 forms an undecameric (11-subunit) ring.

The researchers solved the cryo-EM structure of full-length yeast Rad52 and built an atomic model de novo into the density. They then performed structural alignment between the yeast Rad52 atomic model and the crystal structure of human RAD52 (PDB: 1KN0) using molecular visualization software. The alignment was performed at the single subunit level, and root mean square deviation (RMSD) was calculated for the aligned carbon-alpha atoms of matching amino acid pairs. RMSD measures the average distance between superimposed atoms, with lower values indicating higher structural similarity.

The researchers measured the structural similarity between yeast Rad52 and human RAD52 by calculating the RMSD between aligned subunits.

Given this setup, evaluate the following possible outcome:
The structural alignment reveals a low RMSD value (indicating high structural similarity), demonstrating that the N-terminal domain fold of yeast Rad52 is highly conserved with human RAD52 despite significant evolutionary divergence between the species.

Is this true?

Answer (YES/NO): YES